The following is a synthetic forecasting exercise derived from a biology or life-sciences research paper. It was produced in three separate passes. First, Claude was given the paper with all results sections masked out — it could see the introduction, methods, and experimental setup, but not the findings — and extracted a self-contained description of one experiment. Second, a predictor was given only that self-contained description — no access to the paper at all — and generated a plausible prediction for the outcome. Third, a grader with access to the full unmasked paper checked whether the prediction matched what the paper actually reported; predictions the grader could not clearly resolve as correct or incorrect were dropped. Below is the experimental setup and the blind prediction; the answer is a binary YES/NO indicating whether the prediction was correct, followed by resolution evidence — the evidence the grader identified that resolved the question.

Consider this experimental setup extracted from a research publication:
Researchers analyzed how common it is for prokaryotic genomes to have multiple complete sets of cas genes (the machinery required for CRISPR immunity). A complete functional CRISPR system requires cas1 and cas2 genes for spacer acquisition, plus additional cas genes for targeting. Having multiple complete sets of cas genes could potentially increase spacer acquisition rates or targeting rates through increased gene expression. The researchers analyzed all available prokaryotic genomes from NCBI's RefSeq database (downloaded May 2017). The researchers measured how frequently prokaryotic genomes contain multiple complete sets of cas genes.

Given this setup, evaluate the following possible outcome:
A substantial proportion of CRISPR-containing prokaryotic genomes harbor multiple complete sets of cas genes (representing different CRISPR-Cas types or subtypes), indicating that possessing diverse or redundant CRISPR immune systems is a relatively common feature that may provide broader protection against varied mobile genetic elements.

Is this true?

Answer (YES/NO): NO